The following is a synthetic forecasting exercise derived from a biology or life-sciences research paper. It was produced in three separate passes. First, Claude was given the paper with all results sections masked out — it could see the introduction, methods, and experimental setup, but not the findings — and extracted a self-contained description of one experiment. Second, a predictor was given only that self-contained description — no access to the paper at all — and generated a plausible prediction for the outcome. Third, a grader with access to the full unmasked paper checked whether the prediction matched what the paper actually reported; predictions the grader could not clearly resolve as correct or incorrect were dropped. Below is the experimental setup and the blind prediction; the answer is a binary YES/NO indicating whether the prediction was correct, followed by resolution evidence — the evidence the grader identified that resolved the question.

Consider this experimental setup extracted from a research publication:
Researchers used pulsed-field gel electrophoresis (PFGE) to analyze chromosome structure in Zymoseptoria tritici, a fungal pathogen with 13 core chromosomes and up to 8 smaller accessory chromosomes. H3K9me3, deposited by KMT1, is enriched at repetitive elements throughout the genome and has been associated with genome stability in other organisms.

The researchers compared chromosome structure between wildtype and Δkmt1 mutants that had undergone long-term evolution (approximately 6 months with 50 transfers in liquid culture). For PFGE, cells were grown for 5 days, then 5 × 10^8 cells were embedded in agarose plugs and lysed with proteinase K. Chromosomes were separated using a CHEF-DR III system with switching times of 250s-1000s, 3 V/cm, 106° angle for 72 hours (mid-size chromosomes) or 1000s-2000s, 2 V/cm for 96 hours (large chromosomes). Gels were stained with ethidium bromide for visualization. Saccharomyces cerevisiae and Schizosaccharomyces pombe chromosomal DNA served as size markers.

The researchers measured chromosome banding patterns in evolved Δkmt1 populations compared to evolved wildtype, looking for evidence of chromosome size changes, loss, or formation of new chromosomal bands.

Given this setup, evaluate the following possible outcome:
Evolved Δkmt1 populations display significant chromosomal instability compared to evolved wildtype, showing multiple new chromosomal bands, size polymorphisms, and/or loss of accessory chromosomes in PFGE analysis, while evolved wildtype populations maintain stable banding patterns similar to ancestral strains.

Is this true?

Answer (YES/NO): YES